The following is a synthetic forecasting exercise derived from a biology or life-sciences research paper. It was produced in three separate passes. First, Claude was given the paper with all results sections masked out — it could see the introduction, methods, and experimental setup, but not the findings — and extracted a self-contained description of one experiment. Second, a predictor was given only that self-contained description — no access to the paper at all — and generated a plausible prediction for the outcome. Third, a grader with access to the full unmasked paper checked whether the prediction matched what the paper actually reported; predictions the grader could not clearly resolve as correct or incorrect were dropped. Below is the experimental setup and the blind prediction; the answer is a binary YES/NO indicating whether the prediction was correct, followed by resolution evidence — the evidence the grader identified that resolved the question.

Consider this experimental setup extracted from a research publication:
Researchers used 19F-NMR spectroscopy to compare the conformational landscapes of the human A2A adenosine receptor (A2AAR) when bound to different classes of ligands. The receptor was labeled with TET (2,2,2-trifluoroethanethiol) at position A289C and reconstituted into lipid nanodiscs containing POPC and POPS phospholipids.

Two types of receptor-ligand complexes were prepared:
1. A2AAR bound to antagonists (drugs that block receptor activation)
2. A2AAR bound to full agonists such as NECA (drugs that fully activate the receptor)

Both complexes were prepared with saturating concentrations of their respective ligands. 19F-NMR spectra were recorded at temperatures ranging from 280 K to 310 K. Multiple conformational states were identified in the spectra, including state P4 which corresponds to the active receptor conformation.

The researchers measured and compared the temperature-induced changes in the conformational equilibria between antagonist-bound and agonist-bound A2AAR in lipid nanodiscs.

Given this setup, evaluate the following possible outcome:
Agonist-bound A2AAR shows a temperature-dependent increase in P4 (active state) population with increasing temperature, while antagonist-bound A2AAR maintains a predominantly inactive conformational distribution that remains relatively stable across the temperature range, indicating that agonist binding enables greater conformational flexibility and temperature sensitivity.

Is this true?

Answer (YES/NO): YES